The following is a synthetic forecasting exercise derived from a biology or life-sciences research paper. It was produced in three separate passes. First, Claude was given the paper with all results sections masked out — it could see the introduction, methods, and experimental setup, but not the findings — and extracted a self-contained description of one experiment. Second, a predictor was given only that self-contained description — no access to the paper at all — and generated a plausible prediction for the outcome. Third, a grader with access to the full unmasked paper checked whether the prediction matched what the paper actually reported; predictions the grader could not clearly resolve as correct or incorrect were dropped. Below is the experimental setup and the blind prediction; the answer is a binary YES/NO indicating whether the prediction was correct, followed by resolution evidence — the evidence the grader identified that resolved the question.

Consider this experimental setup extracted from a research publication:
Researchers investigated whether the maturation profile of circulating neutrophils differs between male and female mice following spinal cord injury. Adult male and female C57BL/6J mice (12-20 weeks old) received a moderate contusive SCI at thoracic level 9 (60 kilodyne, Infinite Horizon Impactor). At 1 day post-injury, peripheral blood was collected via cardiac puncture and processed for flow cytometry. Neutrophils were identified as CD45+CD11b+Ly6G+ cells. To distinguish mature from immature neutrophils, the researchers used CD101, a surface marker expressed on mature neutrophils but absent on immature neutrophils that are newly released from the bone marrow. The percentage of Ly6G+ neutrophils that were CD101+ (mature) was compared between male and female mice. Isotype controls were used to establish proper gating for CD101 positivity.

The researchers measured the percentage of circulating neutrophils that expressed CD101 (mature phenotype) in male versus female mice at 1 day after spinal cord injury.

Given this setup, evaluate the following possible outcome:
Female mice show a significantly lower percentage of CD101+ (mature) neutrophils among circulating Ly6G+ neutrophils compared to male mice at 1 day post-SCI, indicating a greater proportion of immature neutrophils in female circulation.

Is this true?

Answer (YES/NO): YES